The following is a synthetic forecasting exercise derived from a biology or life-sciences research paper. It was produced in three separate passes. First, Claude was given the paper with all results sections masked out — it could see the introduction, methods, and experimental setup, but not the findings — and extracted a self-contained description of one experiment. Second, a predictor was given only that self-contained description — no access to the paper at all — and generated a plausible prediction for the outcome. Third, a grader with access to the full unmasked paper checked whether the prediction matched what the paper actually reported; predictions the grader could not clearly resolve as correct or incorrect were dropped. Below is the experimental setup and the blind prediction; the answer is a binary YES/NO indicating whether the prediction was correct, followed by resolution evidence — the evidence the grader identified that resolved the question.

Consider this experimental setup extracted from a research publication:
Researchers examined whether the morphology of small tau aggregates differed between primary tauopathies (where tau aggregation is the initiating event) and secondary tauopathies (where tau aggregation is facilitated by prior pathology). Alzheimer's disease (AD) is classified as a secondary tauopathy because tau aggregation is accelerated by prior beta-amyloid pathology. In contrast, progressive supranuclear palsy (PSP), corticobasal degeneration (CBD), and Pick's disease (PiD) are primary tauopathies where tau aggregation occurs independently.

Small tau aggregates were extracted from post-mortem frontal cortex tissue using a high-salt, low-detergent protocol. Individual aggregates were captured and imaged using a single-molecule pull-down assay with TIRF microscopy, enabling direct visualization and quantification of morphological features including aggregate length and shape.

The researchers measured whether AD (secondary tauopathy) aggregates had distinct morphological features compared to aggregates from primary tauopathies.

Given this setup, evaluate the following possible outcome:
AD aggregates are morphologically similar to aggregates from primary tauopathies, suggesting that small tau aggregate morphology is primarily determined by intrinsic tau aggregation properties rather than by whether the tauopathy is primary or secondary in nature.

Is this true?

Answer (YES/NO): NO